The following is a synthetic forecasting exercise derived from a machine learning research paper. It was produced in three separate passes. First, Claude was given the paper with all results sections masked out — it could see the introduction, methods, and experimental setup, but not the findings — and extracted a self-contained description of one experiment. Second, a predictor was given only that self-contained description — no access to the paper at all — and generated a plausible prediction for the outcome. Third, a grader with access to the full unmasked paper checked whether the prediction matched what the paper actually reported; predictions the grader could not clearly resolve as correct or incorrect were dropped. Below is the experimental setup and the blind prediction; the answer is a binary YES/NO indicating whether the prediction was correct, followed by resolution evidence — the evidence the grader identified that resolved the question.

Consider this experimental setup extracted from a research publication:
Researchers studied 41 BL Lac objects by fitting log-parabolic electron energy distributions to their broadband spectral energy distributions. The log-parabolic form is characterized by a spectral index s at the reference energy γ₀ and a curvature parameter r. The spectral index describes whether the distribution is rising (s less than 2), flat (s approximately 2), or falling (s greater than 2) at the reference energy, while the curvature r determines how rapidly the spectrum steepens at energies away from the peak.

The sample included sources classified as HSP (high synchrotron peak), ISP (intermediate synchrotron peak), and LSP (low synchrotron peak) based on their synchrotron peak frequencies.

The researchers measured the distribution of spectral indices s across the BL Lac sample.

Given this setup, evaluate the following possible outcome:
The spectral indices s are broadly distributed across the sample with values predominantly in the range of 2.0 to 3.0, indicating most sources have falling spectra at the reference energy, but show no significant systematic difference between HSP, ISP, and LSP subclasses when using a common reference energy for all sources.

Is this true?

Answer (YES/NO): NO